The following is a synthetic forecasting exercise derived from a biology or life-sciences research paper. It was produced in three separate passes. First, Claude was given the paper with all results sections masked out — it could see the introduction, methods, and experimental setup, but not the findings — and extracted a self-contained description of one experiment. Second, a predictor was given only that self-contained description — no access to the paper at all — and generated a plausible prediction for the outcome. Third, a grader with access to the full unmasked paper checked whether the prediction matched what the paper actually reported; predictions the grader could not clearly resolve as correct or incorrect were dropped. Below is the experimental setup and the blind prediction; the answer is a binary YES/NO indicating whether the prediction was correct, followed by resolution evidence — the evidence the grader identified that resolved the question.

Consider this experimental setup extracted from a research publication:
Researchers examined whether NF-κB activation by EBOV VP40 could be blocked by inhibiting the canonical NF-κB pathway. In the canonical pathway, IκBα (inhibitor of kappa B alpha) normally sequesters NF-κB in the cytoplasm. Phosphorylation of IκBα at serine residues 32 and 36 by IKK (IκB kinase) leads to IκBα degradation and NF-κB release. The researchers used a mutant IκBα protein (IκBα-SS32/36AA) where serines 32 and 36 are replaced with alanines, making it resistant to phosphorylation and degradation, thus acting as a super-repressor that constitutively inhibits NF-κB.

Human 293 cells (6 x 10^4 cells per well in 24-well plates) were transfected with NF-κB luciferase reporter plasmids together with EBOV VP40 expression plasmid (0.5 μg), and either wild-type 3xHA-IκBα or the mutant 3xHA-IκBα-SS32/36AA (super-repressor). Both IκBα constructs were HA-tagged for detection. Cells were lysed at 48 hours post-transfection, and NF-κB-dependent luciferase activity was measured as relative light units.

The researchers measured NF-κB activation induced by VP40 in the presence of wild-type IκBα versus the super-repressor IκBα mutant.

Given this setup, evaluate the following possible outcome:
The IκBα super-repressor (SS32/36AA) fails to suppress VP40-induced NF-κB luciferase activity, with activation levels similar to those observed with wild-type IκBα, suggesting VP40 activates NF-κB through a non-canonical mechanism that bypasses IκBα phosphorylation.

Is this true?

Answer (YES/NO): NO